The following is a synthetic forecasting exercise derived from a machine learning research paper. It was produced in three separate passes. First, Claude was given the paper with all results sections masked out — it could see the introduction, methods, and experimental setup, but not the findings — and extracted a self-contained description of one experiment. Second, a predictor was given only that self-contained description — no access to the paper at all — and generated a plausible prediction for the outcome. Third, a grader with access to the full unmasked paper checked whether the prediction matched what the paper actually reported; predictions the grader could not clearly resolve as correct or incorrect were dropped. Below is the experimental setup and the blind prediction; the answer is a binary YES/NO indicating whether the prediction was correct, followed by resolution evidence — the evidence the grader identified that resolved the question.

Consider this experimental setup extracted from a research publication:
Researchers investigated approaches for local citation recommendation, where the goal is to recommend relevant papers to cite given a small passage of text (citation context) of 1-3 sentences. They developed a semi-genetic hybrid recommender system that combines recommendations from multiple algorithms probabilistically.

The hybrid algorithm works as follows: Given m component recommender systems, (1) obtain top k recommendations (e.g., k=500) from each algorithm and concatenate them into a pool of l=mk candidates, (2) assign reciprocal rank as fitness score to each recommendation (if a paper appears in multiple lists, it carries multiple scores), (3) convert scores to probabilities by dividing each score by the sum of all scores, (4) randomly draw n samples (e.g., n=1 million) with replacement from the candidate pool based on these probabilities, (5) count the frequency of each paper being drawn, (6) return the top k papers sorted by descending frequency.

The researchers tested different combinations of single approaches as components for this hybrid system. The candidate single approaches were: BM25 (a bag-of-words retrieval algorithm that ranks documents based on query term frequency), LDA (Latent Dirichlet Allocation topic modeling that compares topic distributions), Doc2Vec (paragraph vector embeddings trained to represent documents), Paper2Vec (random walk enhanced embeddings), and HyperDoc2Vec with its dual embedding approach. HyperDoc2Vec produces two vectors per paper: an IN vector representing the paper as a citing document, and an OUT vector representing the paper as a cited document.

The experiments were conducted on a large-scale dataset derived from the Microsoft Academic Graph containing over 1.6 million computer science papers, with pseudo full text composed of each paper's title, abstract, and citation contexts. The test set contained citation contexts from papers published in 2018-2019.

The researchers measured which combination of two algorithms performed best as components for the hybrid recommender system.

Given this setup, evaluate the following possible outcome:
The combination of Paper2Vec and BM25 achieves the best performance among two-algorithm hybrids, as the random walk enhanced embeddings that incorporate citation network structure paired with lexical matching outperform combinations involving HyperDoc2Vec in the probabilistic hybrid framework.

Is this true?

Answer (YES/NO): NO